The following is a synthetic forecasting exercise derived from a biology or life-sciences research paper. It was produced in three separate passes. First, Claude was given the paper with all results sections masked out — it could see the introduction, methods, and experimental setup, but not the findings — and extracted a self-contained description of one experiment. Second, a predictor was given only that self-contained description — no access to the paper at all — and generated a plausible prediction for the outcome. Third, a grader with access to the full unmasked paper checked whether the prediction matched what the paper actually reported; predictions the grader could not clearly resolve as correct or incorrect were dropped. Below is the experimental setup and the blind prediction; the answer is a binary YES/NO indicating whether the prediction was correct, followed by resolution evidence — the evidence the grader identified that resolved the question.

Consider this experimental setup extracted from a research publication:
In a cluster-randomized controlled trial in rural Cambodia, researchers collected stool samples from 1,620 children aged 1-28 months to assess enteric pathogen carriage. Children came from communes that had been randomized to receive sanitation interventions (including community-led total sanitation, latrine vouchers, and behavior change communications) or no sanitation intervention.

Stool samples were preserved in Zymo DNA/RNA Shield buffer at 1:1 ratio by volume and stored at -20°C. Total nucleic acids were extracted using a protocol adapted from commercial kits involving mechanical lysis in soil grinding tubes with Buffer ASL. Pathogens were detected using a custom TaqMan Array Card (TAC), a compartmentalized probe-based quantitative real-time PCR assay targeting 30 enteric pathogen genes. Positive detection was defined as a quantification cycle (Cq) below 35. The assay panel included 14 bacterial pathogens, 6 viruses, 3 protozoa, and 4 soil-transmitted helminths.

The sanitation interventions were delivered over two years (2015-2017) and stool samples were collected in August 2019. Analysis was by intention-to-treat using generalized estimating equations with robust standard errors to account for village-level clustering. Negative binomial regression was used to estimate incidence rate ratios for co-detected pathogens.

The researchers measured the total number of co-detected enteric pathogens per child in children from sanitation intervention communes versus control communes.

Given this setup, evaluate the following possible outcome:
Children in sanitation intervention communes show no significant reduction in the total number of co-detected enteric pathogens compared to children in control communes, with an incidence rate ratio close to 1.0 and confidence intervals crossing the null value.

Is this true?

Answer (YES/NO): YES